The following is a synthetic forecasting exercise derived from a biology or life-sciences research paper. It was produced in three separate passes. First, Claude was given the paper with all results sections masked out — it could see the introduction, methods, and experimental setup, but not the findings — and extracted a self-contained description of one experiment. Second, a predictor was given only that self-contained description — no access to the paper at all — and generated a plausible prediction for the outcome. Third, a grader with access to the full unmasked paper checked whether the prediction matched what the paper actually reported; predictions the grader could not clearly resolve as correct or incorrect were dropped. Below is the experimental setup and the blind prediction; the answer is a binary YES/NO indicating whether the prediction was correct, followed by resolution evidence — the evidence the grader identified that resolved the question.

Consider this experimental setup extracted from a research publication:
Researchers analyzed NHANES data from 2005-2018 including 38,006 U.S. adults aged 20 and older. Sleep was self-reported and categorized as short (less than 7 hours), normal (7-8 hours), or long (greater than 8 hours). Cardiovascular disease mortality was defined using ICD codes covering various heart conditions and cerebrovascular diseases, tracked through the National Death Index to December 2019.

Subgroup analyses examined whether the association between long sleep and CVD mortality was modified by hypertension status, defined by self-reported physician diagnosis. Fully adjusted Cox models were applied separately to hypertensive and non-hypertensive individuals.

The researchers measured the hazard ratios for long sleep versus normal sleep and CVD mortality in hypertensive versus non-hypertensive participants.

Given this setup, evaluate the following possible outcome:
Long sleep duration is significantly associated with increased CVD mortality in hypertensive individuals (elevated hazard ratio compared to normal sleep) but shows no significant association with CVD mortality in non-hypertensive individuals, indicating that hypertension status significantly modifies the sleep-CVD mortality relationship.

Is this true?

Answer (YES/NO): NO